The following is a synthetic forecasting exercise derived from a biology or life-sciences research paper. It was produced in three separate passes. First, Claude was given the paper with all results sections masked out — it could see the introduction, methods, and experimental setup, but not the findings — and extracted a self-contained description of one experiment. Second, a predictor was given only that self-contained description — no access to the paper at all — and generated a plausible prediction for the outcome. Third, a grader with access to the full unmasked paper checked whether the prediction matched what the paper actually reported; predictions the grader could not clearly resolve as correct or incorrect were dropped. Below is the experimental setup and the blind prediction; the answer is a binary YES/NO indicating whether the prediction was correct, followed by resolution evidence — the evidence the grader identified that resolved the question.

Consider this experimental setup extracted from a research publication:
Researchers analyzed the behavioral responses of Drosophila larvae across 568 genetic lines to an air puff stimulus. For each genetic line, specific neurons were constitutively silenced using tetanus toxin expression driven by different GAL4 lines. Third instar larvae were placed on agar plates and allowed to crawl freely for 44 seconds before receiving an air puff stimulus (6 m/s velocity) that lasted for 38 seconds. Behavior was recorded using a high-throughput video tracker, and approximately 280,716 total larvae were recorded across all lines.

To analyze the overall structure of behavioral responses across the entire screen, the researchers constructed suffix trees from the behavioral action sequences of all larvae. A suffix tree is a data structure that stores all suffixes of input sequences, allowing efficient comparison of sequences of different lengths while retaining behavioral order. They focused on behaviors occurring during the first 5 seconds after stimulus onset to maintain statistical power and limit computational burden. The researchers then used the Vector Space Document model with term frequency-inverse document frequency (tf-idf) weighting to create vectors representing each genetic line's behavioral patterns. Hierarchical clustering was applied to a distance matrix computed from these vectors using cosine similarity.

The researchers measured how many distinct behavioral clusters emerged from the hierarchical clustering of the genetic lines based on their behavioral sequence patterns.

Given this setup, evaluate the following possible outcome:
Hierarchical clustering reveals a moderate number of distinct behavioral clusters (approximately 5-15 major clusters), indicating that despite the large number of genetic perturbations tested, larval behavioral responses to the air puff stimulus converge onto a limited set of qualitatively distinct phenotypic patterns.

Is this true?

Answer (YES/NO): YES